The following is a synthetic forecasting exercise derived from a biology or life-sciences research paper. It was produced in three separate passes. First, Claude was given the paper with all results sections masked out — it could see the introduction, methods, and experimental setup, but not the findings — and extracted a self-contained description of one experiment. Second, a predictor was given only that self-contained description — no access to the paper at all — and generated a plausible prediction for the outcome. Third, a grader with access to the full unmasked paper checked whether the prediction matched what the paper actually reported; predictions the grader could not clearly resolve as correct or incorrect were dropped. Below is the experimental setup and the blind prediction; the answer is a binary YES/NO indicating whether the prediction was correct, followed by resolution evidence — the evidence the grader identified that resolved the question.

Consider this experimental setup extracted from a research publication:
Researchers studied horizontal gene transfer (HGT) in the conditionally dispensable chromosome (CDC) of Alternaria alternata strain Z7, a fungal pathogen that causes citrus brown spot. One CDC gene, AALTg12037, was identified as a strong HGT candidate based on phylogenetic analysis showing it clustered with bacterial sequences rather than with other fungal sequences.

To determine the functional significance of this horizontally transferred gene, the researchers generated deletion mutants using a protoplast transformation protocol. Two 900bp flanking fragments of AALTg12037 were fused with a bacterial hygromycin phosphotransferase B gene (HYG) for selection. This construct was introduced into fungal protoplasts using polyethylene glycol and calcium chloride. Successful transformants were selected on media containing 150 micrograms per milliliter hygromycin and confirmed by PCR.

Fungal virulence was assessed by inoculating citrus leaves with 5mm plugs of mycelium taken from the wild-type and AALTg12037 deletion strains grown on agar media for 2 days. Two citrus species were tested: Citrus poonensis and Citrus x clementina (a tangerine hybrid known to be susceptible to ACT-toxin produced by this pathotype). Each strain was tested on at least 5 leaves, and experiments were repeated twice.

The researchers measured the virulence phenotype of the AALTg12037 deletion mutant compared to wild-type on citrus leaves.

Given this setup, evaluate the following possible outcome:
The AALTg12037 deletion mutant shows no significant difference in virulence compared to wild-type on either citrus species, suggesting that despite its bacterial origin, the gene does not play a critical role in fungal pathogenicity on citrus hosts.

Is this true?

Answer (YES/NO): YES